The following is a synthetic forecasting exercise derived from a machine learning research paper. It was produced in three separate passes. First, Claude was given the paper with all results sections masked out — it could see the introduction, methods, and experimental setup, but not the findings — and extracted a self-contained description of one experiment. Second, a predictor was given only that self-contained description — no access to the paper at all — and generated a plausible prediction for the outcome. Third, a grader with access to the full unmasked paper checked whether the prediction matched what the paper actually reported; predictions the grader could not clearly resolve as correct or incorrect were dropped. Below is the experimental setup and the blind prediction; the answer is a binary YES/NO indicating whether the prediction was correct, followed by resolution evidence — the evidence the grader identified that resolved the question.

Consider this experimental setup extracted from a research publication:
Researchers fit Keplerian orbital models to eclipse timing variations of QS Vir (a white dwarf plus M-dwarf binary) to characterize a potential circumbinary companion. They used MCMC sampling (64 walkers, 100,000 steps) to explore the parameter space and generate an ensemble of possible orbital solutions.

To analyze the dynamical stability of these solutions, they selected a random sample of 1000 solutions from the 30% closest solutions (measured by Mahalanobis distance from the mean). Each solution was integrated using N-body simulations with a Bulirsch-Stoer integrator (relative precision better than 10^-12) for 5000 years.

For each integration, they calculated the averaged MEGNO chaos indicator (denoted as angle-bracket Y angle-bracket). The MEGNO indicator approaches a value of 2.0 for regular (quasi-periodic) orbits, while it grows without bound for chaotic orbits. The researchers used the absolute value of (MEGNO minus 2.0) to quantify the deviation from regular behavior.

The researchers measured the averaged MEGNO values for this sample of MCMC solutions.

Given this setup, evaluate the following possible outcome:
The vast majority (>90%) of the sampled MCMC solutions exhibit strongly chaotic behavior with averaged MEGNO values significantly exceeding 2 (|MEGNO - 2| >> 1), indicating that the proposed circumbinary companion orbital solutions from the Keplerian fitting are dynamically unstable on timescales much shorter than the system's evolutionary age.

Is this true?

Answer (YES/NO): NO